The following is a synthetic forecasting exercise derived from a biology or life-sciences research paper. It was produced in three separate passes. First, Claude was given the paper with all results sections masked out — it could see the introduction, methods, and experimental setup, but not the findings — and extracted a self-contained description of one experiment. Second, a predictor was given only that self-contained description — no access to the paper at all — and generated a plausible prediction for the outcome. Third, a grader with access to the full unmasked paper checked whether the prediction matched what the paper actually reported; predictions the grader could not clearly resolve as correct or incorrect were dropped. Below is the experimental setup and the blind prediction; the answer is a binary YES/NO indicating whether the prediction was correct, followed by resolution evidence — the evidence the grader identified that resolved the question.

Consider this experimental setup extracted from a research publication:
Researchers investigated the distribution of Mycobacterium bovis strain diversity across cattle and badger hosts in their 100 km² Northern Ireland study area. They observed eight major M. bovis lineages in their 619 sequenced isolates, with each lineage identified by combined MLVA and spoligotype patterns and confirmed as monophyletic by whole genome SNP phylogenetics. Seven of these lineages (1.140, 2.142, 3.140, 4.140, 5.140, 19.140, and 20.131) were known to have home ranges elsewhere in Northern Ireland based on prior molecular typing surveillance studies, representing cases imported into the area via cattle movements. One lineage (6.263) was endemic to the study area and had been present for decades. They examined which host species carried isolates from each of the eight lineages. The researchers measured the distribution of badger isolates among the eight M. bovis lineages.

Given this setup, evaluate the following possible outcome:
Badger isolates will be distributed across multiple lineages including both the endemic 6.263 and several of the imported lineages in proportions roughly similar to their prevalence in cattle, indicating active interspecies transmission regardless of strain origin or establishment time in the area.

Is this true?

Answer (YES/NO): NO